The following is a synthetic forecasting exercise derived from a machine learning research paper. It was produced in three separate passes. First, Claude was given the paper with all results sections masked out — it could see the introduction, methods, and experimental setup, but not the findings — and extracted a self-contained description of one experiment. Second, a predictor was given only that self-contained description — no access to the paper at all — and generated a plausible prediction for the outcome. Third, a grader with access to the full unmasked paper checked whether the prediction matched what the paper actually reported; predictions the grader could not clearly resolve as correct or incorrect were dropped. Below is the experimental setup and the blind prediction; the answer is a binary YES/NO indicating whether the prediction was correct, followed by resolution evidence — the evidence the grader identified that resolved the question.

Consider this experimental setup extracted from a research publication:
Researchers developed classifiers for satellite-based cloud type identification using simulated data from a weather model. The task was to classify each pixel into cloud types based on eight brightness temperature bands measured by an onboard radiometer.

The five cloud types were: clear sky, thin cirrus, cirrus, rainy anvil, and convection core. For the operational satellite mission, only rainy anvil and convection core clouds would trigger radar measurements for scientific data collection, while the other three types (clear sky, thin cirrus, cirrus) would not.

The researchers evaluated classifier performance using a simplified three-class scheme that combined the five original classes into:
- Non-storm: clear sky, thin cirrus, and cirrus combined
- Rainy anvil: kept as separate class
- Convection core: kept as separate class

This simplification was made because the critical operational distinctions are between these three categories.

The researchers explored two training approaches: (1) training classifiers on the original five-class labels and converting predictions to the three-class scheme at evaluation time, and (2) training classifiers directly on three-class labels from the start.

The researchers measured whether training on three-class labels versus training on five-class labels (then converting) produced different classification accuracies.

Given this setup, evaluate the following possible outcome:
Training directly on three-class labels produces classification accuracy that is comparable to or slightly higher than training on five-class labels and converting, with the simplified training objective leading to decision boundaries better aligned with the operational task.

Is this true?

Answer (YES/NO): NO